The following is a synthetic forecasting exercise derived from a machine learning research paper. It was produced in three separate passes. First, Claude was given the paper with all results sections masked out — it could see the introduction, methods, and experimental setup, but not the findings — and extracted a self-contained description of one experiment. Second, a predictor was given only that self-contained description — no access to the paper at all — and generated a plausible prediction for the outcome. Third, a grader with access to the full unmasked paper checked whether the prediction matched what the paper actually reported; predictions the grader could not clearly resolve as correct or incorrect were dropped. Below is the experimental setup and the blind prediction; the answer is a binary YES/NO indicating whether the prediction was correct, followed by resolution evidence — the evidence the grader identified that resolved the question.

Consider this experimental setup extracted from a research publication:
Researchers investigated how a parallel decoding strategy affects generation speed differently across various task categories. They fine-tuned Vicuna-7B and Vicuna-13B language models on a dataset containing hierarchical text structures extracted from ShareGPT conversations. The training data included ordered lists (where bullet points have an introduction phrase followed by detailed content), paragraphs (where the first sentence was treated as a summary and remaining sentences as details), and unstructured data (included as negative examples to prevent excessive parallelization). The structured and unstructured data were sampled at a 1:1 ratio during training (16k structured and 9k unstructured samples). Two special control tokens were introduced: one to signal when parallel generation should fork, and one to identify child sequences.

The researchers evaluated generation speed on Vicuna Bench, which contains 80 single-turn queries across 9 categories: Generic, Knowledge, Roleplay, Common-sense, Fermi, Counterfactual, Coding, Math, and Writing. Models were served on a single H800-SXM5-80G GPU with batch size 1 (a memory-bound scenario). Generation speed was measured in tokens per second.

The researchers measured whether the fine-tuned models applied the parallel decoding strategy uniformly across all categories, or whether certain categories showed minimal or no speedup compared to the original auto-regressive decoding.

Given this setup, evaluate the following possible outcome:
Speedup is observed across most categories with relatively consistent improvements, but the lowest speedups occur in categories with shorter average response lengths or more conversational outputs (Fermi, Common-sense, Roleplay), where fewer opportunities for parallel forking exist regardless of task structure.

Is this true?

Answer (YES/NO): NO